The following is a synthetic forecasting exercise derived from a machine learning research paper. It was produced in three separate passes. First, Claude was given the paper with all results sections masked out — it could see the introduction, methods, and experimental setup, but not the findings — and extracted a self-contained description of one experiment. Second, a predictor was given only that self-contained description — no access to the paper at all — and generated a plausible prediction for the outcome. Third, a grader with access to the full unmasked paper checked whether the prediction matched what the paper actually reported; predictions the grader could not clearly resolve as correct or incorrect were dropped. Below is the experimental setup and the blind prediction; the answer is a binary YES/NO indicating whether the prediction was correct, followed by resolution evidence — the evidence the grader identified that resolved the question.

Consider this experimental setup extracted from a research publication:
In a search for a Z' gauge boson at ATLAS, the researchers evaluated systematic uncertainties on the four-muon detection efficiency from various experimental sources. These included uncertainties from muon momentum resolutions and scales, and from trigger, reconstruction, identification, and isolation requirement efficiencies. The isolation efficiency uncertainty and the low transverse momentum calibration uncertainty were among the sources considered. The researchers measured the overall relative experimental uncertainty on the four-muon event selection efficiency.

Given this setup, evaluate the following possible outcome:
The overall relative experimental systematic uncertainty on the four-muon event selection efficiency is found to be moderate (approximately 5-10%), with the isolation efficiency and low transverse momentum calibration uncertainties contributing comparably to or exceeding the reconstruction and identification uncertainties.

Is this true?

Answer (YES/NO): NO